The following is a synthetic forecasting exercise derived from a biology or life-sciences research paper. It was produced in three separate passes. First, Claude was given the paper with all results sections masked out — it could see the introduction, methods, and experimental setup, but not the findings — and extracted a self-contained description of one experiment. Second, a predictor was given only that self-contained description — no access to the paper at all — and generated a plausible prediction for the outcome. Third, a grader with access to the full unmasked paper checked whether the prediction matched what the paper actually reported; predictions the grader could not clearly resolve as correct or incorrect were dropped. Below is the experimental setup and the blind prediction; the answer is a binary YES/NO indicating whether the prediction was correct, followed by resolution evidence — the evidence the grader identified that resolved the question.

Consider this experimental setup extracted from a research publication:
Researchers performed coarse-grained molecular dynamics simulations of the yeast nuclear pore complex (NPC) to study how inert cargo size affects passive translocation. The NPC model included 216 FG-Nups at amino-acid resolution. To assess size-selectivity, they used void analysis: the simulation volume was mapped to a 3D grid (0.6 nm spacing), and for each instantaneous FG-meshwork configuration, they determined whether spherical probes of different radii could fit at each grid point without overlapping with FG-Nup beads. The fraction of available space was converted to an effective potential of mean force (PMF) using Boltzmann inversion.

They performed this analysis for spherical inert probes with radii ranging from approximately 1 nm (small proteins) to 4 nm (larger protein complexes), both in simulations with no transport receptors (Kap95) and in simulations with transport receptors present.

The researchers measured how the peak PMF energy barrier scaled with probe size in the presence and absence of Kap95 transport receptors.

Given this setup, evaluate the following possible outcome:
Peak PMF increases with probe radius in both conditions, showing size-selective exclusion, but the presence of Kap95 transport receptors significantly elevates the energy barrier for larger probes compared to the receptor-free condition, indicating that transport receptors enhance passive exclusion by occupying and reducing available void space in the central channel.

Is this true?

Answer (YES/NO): YES